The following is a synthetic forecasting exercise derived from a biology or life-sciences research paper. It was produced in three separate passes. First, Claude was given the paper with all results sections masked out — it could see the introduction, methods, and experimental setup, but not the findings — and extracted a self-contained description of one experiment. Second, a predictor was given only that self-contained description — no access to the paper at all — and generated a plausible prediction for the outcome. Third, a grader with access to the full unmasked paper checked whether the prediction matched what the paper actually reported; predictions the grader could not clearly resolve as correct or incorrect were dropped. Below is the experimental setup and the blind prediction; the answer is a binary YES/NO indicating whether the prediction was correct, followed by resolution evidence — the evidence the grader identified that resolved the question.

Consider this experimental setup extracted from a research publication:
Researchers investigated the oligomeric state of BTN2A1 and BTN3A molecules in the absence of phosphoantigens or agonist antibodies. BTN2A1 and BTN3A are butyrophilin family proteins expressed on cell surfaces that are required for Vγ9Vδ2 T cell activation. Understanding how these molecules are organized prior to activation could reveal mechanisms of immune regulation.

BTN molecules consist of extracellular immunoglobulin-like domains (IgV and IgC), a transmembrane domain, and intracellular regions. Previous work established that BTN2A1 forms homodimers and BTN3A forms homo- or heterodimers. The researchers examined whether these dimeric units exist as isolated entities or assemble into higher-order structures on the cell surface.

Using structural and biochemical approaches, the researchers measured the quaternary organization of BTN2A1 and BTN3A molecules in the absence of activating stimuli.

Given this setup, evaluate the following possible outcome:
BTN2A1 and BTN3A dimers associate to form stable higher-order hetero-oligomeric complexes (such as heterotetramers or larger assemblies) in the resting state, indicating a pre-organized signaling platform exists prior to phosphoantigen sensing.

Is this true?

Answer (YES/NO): YES